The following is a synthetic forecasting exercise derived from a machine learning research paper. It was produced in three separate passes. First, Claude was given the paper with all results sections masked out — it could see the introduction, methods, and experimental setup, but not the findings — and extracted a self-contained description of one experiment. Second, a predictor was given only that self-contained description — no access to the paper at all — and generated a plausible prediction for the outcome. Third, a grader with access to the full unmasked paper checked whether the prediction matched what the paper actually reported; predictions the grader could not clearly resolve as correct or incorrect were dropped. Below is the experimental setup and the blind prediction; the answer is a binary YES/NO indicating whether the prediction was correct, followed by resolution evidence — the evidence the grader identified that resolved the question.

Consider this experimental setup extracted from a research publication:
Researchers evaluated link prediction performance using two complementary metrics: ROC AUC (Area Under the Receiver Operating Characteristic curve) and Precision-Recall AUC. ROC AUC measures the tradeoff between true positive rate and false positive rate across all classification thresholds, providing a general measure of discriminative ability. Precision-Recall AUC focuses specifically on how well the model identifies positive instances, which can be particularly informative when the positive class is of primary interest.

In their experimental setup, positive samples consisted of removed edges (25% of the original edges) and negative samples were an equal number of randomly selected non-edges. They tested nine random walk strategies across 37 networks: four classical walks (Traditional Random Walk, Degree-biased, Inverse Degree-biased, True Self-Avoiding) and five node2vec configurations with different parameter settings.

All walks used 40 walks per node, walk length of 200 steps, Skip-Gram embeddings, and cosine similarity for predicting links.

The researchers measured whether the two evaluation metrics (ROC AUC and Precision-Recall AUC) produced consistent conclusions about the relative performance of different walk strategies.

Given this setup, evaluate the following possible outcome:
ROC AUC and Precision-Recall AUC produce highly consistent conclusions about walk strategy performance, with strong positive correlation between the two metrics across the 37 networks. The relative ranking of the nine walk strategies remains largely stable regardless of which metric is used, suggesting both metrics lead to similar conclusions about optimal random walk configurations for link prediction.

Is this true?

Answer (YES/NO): NO